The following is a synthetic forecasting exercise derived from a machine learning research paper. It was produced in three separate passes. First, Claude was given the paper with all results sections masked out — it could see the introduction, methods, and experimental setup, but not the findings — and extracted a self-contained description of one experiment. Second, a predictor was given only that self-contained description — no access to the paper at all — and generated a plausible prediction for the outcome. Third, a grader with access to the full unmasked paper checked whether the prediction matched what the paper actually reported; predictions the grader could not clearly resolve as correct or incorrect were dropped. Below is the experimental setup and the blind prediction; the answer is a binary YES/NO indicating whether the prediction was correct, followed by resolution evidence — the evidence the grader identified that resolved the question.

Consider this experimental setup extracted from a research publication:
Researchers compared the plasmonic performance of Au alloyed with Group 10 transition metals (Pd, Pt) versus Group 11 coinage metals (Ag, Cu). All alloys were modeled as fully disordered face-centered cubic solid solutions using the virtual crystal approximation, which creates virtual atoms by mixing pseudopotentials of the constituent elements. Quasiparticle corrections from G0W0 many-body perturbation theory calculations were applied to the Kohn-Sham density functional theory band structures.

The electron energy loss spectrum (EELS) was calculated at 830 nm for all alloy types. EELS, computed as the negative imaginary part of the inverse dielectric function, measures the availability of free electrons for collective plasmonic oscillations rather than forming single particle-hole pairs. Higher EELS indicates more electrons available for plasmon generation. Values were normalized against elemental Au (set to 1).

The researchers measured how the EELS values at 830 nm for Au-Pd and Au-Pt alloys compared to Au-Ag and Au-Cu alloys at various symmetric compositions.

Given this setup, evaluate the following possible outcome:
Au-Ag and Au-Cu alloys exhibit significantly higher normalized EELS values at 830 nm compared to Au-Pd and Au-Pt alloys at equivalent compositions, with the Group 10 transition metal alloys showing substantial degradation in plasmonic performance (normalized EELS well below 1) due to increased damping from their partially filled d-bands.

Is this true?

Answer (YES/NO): NO